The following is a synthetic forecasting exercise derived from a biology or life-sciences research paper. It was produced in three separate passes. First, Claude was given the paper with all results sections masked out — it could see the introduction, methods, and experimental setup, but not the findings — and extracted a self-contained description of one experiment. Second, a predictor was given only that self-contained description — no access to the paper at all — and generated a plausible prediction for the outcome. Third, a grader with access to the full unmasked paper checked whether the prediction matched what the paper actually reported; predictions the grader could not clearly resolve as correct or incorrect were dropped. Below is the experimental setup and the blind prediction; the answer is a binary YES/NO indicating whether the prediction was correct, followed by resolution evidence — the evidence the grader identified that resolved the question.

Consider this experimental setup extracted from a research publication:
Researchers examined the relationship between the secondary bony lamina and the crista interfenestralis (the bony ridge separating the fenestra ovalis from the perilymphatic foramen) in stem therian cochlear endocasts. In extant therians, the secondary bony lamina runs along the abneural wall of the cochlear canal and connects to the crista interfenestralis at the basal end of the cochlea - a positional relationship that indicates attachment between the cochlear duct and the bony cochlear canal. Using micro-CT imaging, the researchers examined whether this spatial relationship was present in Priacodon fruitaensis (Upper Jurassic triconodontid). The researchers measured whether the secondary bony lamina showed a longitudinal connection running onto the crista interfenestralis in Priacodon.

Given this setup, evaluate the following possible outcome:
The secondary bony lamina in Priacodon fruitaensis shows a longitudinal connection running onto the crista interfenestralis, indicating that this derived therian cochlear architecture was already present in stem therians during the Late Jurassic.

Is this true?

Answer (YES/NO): YES